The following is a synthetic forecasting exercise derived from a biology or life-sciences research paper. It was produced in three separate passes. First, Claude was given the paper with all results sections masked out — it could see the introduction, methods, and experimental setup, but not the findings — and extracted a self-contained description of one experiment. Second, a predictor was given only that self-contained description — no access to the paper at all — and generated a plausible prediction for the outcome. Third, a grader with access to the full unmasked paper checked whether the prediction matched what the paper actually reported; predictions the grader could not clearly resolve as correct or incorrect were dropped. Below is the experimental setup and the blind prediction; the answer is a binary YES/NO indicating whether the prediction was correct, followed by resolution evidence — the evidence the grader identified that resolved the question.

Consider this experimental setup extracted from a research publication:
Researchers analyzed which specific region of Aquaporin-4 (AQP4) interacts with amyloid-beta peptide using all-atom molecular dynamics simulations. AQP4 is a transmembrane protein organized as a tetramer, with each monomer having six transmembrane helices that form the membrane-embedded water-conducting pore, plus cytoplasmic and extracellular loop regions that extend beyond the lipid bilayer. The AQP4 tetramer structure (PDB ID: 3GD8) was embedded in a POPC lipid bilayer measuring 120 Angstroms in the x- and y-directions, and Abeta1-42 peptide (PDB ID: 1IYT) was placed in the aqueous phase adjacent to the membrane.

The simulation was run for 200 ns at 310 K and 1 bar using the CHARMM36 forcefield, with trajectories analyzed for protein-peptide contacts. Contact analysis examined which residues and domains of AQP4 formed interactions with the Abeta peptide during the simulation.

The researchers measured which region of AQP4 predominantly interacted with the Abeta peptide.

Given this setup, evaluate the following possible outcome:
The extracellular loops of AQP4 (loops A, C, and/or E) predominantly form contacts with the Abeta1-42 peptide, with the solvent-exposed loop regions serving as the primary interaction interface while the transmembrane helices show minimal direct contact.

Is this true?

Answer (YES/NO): NO